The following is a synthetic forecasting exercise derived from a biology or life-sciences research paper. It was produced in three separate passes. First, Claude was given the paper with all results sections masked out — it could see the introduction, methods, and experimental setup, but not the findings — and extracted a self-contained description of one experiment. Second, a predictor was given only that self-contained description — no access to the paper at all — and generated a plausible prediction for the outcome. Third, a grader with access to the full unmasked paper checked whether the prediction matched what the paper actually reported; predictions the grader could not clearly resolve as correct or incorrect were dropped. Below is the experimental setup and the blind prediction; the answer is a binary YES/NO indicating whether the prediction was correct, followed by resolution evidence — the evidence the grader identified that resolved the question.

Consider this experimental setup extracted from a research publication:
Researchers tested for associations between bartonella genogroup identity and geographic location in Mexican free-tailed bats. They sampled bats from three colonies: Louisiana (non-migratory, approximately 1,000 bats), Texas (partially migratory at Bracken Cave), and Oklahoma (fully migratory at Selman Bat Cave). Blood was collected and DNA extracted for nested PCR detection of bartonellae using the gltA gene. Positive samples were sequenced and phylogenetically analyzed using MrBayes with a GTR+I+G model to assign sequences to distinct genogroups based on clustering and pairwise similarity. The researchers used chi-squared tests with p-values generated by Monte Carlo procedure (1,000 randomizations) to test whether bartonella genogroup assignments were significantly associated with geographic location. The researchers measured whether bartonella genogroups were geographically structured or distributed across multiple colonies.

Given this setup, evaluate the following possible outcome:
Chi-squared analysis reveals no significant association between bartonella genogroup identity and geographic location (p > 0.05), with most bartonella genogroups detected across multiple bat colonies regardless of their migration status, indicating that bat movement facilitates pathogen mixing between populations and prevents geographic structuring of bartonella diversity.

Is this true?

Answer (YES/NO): NO